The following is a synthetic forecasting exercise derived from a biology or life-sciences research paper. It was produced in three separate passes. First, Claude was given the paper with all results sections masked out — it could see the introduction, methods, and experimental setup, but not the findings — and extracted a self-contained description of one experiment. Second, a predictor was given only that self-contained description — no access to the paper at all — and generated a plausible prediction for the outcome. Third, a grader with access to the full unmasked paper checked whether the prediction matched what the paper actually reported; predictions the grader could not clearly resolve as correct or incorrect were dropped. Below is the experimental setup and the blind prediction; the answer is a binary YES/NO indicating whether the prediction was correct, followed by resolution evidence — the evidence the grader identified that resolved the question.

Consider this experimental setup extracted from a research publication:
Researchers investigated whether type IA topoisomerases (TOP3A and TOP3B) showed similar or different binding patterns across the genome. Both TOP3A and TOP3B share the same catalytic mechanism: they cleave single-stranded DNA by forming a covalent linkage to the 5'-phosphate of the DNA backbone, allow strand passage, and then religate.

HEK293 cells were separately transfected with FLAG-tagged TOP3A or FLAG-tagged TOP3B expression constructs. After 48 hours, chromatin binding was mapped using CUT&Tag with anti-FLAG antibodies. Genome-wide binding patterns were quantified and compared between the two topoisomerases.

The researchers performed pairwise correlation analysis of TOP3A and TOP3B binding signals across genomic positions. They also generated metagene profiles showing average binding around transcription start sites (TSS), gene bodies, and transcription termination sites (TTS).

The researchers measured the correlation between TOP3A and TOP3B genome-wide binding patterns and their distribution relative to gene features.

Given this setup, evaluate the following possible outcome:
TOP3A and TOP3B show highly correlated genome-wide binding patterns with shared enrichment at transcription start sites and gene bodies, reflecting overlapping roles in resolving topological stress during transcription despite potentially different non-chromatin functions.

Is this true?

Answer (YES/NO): NO